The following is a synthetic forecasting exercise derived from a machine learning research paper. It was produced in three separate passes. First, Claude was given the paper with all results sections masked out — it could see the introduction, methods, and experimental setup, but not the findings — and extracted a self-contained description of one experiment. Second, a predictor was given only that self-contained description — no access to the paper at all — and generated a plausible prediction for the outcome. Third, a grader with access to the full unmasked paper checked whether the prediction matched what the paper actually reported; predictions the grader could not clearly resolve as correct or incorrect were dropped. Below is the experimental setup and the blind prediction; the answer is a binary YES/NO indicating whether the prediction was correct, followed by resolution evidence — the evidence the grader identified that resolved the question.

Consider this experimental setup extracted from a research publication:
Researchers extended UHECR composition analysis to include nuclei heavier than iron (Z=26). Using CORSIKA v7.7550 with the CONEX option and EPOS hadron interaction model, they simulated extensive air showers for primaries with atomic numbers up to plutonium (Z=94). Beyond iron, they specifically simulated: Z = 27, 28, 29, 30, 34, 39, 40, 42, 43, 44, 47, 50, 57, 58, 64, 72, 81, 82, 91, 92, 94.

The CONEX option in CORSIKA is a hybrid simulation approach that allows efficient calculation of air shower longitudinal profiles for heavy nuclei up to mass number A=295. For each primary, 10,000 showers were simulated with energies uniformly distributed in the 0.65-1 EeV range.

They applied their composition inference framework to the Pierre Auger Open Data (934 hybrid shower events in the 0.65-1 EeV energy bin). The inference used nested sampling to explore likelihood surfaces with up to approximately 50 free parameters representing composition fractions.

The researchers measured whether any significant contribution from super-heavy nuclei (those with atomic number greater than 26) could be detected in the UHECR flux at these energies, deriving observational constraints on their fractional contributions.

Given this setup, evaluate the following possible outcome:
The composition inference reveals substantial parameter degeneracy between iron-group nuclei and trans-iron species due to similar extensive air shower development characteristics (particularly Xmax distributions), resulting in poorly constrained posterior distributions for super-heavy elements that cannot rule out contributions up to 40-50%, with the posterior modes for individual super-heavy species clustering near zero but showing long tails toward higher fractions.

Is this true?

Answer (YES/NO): NO